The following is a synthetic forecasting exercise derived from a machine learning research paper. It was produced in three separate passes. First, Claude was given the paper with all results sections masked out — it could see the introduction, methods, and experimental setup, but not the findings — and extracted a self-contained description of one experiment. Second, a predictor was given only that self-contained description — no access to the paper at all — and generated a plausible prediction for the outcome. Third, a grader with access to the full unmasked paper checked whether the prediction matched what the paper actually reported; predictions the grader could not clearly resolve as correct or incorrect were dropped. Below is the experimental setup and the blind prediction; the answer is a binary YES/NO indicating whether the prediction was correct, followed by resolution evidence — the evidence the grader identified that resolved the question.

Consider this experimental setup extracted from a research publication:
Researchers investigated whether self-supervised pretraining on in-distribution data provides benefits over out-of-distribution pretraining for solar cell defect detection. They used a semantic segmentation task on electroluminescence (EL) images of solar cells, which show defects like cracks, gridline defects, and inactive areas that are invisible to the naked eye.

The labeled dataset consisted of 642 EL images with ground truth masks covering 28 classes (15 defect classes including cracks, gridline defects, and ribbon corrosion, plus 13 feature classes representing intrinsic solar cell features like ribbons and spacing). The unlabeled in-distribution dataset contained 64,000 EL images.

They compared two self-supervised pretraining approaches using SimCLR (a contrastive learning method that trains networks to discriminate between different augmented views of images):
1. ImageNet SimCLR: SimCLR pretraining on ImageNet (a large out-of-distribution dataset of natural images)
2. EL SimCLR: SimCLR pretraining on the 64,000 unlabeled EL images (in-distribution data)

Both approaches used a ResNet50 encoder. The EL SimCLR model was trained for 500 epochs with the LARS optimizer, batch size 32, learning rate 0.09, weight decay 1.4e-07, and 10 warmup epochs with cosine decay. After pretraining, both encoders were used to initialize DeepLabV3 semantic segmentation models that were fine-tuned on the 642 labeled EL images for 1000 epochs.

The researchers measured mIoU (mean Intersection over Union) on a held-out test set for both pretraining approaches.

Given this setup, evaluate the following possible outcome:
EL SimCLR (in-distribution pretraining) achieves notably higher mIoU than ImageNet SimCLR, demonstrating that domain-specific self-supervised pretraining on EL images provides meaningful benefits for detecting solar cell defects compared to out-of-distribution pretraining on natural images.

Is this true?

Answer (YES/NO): NO